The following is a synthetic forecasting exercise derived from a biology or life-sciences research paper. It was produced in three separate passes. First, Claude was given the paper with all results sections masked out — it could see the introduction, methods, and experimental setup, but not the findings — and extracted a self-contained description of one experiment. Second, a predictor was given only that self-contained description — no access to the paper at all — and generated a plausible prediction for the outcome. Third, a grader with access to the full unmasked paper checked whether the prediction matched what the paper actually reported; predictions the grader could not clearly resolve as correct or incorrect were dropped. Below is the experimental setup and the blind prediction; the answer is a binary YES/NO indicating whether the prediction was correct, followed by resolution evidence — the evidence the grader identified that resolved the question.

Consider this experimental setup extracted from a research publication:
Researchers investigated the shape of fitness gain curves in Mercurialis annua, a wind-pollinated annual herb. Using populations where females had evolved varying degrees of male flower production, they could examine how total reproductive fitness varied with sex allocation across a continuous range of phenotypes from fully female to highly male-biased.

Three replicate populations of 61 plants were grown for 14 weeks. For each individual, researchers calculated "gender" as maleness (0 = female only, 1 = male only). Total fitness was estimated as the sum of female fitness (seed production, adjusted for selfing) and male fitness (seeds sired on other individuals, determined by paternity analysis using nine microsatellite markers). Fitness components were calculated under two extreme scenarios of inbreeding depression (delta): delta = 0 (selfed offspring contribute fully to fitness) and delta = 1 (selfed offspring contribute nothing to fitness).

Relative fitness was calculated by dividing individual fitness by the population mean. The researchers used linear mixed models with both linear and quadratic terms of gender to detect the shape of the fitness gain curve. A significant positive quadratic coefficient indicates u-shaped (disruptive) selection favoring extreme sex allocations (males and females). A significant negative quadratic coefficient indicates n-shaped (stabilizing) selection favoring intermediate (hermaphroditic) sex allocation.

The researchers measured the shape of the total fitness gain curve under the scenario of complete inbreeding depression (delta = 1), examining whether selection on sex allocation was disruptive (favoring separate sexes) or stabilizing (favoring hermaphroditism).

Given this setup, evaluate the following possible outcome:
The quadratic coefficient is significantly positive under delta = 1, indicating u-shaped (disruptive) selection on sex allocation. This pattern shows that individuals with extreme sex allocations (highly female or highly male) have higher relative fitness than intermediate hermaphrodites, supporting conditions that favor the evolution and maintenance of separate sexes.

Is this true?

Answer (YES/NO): YES